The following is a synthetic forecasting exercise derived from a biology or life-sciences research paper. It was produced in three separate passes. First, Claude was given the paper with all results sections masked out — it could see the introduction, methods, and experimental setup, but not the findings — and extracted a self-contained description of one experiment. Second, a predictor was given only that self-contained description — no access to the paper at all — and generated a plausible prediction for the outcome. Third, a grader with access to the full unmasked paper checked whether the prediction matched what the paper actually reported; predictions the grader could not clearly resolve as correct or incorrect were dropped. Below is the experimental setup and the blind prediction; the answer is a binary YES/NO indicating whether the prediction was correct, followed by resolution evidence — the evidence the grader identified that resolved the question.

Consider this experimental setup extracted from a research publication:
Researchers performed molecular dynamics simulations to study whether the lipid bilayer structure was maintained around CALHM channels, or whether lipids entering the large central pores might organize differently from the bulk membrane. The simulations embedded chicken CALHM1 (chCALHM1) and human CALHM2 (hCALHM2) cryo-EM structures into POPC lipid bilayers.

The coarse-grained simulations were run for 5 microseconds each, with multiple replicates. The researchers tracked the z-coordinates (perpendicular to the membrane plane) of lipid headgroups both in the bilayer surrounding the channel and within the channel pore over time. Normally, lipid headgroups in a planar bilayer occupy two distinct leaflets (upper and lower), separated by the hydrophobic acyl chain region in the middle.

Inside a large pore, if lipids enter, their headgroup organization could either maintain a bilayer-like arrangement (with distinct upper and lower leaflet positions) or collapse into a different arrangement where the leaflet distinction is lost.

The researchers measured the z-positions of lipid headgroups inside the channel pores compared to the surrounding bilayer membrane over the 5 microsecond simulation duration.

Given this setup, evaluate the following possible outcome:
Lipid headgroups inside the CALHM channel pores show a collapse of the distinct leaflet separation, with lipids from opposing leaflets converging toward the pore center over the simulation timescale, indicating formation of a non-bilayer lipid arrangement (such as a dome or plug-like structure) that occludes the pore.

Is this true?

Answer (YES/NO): NO